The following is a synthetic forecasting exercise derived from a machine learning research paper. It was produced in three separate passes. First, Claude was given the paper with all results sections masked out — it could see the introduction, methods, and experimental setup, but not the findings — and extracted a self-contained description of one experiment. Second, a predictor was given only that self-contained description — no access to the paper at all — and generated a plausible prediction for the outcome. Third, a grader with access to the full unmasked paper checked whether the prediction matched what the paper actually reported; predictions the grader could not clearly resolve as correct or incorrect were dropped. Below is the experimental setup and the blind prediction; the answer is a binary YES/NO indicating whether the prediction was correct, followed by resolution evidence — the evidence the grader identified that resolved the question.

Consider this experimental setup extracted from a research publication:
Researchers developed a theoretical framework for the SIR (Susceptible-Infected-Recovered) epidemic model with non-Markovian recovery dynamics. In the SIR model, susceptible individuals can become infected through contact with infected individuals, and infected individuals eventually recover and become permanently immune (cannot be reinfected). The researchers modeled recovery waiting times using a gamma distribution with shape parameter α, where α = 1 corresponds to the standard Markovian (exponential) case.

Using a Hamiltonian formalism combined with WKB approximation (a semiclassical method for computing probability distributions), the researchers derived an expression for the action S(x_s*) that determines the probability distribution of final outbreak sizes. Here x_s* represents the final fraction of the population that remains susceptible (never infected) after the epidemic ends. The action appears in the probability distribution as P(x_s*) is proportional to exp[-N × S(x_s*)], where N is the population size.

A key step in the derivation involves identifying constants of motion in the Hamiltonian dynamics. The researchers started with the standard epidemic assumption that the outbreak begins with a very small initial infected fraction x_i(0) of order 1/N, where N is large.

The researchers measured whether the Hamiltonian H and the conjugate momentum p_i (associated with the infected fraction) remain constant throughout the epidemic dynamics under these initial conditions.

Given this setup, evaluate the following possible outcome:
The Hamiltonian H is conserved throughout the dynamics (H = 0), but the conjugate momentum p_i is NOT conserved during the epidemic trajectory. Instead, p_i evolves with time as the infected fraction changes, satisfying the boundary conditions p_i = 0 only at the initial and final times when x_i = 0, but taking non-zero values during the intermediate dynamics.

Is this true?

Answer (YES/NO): NO